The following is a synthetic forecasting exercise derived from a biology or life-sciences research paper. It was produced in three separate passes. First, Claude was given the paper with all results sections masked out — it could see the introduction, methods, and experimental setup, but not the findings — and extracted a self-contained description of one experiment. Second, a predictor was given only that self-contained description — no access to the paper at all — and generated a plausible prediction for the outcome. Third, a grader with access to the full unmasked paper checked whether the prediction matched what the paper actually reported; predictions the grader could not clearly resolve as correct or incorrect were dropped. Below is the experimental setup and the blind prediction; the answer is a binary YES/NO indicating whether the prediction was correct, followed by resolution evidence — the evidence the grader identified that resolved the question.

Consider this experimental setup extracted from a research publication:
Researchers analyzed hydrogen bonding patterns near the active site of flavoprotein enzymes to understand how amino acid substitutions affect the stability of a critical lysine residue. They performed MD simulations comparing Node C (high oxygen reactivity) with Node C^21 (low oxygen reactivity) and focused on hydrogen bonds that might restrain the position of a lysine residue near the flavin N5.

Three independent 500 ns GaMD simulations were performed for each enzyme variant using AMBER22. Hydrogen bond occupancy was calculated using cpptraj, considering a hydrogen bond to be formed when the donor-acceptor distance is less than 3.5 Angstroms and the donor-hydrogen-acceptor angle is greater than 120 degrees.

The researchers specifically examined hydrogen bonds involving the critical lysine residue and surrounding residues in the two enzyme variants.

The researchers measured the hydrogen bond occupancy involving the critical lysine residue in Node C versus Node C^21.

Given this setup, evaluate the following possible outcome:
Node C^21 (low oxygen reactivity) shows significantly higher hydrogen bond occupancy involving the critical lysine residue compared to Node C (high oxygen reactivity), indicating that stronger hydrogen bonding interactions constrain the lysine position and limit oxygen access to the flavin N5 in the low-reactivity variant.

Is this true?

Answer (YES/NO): NO